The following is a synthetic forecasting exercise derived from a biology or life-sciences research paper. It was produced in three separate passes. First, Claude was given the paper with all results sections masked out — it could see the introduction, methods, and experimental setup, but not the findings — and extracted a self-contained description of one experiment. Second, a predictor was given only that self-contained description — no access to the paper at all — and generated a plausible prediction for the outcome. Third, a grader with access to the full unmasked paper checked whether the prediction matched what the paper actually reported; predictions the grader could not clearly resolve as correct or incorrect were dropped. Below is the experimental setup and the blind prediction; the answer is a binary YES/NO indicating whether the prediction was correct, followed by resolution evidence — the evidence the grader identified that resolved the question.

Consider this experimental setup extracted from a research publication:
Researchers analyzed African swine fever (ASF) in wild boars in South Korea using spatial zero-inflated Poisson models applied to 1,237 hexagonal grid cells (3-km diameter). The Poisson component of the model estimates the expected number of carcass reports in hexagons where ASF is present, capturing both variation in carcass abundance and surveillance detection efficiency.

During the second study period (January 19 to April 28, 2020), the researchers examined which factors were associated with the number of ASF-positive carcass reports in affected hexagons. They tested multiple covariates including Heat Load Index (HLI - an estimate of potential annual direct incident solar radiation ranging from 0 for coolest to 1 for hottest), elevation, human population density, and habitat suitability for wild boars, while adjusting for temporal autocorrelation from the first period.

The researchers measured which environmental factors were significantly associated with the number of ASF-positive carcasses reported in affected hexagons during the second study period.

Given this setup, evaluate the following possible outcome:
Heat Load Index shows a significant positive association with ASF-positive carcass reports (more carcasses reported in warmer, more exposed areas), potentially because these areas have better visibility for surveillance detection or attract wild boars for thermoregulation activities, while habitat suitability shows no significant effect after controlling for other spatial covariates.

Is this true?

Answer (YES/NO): NO